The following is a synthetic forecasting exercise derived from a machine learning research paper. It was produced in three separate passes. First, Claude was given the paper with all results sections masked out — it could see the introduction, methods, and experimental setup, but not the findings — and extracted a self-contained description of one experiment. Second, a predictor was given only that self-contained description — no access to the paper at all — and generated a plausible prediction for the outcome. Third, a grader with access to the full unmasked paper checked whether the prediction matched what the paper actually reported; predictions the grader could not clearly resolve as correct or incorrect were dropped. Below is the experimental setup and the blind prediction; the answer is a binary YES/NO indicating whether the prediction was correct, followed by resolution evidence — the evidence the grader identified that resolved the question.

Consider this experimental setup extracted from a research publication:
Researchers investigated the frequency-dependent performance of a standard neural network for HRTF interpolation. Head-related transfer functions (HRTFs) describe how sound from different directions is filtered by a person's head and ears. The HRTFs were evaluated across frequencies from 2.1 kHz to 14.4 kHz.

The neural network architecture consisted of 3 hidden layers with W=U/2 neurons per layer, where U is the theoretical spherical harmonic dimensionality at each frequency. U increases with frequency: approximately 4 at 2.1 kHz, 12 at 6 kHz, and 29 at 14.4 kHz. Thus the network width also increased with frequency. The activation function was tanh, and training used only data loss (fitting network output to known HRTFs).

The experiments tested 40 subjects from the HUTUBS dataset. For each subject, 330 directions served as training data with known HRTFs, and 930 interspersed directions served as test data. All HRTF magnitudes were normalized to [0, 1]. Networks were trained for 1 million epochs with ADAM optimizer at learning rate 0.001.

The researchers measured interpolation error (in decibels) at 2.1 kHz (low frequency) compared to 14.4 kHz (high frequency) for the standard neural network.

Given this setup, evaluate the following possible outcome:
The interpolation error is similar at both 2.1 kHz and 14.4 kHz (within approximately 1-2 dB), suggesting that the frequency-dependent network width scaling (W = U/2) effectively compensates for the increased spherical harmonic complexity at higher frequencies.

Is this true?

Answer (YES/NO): NO